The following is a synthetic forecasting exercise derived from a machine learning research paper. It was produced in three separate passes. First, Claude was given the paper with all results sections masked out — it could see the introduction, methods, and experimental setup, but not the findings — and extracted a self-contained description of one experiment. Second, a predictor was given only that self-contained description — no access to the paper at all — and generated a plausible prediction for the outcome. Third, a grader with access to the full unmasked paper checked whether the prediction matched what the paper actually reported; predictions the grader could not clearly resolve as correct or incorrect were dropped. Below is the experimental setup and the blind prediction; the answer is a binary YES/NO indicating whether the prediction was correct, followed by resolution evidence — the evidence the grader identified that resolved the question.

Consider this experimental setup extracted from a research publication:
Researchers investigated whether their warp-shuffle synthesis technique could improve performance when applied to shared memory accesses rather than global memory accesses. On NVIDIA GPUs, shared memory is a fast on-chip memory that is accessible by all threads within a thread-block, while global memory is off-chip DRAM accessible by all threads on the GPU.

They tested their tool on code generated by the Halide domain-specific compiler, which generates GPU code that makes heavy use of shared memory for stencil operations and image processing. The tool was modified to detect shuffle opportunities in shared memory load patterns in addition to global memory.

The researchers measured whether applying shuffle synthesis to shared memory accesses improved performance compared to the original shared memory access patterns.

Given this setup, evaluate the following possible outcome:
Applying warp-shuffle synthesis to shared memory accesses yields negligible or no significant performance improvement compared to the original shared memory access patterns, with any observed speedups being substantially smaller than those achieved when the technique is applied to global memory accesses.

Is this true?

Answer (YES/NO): YES